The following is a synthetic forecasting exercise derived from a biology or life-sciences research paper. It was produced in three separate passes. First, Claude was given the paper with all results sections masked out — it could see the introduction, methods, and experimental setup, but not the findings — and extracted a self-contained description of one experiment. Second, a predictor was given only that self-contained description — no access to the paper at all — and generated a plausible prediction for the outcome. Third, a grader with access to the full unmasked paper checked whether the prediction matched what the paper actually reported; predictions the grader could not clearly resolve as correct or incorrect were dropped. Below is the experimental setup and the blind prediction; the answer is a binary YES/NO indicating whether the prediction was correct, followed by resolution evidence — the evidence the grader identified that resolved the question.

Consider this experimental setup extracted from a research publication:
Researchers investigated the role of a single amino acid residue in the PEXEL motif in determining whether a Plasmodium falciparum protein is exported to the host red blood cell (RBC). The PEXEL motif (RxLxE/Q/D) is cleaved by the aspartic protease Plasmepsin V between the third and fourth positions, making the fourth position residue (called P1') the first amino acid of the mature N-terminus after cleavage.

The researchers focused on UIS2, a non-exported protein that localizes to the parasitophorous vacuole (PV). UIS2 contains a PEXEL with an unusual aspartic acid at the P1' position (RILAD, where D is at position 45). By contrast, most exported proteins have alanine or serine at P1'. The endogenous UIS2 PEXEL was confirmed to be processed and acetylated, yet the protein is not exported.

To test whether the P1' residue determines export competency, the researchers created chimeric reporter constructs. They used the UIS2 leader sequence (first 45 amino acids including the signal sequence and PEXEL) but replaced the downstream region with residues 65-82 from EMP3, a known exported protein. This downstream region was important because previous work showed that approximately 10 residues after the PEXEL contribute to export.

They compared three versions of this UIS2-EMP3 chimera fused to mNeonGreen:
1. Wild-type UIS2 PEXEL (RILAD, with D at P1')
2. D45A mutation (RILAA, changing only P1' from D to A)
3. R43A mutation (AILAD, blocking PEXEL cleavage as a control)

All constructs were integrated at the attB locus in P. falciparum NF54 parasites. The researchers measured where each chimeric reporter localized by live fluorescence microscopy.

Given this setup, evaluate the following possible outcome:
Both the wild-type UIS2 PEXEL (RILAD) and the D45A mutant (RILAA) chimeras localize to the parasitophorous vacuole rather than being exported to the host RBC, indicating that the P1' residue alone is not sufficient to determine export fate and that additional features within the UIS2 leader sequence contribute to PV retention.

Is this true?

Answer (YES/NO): NO